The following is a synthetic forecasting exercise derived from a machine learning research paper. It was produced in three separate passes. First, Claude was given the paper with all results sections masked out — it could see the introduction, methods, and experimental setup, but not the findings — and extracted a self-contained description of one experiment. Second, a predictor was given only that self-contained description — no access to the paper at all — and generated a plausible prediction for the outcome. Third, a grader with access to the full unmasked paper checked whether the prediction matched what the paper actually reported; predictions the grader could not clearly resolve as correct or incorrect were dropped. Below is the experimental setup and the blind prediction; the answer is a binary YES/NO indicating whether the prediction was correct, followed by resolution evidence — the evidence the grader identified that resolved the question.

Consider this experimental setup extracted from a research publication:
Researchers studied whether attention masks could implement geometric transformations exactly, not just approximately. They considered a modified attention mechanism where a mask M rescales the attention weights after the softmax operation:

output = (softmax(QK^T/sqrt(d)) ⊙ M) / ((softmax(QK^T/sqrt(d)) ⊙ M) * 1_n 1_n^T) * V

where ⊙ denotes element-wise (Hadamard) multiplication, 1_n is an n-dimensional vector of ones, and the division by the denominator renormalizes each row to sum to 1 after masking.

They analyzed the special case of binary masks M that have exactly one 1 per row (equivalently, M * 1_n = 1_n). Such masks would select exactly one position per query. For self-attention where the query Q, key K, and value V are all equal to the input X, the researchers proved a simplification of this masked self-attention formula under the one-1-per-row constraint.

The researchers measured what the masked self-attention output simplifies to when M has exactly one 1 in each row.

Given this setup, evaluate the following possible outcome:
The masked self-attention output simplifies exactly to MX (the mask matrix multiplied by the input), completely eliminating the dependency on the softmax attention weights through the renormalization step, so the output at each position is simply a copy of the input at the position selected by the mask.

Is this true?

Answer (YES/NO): YES